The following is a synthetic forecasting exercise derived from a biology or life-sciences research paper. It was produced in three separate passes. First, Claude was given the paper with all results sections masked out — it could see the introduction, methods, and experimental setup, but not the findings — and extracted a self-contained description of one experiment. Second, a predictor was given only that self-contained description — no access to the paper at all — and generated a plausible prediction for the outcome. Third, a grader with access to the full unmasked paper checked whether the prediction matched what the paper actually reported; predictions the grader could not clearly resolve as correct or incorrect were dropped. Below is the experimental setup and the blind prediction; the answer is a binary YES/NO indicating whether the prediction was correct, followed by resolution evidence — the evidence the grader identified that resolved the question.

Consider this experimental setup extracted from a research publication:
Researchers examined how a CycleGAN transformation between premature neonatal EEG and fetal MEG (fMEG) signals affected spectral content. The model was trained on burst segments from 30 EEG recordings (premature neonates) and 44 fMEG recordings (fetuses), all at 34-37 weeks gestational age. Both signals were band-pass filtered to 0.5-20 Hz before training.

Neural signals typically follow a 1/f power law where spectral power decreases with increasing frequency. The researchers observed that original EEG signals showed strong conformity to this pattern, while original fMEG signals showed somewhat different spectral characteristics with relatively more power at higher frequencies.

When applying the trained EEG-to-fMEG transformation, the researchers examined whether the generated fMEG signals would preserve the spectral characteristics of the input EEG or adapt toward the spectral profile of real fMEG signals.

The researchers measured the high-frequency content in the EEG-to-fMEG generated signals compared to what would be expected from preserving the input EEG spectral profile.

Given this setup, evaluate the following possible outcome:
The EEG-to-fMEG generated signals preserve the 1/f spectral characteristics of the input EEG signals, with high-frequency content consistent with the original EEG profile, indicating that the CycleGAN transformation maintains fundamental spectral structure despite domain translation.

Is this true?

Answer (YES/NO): NO